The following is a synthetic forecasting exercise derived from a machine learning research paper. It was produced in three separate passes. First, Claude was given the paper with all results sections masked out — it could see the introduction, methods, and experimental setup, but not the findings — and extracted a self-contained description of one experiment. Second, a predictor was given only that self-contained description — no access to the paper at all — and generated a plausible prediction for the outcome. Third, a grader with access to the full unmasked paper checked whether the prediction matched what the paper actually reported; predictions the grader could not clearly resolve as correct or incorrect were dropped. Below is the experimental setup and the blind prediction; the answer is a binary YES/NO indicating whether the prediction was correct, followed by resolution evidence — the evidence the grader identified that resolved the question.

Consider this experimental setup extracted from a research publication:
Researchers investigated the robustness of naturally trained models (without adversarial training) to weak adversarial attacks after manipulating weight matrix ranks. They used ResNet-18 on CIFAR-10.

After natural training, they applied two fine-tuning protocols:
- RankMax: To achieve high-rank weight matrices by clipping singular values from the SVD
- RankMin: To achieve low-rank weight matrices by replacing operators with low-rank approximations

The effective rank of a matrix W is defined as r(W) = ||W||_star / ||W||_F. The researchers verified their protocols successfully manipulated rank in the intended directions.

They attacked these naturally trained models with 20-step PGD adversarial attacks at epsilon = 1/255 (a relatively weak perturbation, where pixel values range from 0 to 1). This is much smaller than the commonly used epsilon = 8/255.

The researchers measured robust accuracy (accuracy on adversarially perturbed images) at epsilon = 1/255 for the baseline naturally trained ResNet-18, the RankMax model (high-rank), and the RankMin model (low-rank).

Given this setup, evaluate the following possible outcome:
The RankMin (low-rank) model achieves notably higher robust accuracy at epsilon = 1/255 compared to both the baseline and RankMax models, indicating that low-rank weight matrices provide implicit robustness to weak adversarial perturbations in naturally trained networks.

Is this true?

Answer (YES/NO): NO